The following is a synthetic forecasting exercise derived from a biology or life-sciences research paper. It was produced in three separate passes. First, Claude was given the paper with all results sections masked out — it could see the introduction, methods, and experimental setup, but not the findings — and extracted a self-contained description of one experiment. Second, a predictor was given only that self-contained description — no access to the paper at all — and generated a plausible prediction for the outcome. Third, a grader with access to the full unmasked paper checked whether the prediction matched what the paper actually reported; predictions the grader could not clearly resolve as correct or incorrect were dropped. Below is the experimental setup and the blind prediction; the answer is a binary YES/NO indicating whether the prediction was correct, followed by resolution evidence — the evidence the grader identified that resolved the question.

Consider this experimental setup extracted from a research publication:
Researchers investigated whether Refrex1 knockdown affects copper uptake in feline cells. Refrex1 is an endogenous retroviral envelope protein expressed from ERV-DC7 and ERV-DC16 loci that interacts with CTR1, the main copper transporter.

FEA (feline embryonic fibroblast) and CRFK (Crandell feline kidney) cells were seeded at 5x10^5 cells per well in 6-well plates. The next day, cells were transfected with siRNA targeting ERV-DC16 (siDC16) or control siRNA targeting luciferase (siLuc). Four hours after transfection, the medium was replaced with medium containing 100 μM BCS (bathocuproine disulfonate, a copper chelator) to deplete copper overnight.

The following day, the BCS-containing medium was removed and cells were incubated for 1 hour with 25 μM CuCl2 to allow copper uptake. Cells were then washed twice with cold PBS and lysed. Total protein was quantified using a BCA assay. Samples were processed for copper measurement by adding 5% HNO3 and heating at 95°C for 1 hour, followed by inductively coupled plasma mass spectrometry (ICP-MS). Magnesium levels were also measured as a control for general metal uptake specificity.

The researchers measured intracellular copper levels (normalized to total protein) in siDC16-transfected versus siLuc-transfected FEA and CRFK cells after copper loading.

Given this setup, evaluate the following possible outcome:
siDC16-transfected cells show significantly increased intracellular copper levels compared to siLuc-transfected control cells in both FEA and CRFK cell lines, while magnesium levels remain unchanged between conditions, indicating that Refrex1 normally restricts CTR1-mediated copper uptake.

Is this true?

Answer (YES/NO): YES